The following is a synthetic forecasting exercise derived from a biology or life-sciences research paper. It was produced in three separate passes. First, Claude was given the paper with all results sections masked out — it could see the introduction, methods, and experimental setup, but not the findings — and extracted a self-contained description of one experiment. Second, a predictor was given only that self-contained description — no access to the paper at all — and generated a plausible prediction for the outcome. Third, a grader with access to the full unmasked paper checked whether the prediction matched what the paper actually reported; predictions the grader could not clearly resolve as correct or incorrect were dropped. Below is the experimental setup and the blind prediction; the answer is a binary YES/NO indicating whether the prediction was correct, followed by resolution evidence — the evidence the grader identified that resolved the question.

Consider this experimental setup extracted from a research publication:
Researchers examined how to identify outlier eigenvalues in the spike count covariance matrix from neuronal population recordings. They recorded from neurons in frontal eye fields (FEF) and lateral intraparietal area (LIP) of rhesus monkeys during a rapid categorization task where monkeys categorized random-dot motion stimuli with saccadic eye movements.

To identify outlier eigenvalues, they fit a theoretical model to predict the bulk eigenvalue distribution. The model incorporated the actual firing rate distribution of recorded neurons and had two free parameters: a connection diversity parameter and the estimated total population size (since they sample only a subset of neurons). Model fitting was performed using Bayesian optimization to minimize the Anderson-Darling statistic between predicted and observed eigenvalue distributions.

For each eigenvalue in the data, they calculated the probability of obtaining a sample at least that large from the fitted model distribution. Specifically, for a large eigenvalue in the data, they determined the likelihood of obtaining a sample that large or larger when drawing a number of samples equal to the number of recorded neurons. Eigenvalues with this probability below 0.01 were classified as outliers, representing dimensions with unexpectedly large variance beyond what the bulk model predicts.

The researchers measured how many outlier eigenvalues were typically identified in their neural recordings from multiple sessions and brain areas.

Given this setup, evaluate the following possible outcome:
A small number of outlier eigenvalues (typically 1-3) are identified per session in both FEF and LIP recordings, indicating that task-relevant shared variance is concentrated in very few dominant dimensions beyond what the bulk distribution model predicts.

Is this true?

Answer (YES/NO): NO